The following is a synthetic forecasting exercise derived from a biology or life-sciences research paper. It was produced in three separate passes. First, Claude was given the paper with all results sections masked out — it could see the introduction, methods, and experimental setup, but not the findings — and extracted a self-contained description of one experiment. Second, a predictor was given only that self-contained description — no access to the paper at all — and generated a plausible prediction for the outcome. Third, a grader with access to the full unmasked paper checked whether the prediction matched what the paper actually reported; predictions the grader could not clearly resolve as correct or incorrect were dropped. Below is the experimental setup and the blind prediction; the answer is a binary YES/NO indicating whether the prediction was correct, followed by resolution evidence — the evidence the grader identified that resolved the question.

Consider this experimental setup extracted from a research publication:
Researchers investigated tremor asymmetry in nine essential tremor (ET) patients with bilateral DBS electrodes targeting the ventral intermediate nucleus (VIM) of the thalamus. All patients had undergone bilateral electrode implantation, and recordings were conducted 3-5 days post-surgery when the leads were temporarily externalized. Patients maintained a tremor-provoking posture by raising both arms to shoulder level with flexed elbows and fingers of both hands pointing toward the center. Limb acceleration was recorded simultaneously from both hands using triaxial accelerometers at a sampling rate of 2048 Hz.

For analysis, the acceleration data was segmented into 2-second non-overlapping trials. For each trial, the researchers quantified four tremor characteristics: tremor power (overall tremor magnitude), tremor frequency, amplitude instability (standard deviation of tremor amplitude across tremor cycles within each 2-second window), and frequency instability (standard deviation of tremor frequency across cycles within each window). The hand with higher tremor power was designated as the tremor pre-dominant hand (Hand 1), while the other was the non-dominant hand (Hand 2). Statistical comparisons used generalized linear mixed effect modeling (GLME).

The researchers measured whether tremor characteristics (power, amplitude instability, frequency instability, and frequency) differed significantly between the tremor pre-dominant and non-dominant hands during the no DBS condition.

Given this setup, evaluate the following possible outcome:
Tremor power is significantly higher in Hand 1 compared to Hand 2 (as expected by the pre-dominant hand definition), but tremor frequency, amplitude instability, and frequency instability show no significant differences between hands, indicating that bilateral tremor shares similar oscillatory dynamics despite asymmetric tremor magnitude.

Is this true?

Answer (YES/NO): NO